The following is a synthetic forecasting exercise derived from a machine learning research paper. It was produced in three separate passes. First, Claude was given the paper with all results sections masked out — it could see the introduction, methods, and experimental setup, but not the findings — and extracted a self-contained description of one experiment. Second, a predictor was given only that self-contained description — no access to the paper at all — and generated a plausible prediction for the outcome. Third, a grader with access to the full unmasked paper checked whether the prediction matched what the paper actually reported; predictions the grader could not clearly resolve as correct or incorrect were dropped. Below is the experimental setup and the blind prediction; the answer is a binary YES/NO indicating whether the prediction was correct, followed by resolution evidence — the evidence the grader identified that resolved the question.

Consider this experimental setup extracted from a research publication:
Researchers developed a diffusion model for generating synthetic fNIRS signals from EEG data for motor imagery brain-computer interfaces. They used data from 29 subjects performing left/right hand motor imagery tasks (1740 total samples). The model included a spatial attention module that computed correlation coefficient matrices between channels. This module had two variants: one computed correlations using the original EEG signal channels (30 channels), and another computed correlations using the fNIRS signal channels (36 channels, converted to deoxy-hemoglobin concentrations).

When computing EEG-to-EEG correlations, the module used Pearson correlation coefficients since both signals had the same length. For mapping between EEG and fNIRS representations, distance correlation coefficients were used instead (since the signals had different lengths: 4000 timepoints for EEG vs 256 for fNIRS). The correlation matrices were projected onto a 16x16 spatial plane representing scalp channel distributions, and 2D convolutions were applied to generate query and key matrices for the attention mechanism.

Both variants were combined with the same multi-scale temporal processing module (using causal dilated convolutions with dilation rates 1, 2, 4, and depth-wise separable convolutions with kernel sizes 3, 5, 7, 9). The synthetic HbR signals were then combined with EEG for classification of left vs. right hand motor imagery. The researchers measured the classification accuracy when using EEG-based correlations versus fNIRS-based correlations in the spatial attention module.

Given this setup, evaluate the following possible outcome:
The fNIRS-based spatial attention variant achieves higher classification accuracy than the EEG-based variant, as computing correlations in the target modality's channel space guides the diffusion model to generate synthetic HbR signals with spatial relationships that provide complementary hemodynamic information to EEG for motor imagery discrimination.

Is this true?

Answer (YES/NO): YES